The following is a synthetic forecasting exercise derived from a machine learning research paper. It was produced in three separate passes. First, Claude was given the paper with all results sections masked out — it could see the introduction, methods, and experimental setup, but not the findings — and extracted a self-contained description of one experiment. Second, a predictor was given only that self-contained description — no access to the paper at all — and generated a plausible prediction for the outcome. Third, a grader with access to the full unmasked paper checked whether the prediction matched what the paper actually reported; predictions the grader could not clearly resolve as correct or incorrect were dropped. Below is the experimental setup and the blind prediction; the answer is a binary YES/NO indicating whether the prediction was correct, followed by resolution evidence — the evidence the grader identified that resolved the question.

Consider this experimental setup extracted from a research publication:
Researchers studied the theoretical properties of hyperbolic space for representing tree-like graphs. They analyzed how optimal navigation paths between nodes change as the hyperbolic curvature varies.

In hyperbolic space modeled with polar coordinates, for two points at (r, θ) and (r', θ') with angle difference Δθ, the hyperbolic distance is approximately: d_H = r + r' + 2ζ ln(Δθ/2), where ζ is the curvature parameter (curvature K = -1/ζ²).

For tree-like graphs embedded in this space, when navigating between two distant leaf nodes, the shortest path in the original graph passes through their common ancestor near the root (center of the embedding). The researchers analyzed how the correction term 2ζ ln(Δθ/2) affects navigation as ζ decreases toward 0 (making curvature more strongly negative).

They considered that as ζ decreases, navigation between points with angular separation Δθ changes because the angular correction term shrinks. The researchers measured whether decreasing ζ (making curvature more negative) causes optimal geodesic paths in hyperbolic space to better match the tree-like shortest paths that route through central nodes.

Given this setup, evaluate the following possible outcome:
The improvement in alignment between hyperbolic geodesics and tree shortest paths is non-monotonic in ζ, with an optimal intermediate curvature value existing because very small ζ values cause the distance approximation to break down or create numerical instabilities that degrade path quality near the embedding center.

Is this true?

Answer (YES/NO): NO